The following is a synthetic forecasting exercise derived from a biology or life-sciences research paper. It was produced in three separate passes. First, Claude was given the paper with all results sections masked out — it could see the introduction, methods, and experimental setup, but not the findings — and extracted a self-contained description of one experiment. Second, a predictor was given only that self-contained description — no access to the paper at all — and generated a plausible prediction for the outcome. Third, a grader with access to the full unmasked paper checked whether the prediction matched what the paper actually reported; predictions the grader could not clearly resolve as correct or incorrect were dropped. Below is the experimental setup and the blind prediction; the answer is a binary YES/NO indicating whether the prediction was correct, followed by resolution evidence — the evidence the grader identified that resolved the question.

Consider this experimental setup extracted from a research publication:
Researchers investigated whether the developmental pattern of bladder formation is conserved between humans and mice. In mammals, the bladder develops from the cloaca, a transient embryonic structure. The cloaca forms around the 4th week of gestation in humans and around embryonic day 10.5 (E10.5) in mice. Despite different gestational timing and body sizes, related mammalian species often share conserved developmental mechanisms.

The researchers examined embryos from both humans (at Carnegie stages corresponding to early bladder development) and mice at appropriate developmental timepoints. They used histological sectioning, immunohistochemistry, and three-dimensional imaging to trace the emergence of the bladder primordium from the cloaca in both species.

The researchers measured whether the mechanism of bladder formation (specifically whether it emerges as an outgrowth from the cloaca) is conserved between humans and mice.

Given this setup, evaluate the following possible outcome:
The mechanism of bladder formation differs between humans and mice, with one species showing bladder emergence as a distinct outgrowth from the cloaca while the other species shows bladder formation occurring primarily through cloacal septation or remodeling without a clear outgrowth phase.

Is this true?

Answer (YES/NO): NO